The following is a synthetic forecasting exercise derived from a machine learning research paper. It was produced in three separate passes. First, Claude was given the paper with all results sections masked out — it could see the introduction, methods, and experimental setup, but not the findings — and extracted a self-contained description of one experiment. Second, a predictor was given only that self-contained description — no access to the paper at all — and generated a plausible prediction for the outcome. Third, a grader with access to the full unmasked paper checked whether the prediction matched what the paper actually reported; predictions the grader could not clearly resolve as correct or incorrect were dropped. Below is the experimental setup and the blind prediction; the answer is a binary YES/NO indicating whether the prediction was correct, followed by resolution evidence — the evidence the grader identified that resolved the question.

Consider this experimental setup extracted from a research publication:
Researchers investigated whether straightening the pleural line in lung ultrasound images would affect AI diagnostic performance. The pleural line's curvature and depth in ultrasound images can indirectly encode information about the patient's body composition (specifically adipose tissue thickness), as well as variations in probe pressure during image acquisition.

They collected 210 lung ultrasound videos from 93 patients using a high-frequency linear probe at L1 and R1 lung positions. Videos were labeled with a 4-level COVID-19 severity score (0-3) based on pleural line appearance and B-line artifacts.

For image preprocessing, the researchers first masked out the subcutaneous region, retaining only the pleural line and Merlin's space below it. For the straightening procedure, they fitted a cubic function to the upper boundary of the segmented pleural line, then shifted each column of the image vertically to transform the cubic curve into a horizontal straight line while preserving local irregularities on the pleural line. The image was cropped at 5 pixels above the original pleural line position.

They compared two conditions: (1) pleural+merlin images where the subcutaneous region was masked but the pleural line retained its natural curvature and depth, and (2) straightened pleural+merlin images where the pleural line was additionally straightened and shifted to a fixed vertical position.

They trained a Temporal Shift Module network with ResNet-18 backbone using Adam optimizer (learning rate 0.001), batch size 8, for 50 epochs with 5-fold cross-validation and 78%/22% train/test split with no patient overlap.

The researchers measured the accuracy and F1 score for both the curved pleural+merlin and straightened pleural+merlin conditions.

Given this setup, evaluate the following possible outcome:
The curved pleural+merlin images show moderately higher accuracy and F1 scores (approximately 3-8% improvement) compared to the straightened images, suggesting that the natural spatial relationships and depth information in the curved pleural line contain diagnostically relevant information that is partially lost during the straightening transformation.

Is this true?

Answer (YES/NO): NO